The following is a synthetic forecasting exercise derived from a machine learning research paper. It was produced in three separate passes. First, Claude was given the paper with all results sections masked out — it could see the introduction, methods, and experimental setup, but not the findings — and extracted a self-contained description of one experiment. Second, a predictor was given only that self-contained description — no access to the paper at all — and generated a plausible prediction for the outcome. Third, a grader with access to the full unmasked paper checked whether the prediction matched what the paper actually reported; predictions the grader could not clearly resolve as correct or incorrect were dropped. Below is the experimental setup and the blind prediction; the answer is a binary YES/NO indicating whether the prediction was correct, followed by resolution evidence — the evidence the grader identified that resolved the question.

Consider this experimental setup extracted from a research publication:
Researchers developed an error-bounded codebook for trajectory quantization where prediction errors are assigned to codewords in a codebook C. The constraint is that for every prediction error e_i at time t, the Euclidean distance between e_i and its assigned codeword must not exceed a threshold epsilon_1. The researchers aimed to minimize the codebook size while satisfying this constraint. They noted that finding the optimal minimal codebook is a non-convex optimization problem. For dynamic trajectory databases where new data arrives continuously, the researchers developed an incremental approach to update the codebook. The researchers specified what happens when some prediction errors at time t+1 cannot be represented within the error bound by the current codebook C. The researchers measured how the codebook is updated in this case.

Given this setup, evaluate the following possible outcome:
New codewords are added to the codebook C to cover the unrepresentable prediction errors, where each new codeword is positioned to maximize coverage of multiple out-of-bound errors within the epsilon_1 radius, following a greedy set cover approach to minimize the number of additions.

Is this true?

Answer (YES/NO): NO